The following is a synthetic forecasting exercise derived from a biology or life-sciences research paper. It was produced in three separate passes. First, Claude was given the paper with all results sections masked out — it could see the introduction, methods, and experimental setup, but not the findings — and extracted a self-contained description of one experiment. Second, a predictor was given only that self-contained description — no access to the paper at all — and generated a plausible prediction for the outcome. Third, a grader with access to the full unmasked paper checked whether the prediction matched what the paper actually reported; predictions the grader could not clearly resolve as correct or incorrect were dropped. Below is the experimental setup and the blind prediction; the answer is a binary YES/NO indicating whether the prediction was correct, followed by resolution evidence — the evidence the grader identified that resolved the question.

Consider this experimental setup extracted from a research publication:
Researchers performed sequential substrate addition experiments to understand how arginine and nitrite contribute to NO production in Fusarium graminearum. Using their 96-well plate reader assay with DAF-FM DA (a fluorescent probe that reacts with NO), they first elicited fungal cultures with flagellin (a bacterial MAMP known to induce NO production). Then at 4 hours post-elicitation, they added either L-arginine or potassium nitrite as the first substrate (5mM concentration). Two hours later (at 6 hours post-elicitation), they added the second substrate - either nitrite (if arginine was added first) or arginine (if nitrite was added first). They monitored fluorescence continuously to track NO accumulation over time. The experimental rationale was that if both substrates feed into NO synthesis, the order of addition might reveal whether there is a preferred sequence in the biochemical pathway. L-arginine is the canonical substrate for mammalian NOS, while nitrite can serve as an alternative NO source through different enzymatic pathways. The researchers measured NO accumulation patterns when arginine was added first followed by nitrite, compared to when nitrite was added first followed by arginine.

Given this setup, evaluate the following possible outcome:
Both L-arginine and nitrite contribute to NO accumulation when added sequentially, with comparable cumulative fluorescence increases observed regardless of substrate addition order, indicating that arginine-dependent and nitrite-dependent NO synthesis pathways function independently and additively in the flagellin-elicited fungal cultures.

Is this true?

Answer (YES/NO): NO